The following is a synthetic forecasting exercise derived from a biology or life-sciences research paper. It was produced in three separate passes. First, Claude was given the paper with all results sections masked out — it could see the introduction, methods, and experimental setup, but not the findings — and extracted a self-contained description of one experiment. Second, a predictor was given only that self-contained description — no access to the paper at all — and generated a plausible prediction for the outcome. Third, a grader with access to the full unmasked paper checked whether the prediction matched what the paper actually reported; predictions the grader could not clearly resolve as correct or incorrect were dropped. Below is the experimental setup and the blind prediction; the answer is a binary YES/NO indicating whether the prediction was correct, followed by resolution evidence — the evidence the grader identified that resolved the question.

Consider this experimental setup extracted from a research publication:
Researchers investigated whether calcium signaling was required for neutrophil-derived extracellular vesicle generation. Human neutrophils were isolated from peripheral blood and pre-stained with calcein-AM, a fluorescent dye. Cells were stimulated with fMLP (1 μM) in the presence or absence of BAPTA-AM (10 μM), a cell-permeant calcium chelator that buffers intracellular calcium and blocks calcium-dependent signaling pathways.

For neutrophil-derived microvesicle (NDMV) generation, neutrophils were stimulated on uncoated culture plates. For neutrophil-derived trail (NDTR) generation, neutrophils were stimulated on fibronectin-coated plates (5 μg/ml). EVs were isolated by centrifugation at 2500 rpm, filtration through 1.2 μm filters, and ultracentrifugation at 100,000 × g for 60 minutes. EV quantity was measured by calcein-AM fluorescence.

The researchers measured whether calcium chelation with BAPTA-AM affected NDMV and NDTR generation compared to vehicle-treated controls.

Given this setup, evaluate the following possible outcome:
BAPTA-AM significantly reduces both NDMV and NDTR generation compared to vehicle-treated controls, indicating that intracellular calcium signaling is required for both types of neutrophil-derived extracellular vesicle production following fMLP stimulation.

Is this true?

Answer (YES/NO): YES